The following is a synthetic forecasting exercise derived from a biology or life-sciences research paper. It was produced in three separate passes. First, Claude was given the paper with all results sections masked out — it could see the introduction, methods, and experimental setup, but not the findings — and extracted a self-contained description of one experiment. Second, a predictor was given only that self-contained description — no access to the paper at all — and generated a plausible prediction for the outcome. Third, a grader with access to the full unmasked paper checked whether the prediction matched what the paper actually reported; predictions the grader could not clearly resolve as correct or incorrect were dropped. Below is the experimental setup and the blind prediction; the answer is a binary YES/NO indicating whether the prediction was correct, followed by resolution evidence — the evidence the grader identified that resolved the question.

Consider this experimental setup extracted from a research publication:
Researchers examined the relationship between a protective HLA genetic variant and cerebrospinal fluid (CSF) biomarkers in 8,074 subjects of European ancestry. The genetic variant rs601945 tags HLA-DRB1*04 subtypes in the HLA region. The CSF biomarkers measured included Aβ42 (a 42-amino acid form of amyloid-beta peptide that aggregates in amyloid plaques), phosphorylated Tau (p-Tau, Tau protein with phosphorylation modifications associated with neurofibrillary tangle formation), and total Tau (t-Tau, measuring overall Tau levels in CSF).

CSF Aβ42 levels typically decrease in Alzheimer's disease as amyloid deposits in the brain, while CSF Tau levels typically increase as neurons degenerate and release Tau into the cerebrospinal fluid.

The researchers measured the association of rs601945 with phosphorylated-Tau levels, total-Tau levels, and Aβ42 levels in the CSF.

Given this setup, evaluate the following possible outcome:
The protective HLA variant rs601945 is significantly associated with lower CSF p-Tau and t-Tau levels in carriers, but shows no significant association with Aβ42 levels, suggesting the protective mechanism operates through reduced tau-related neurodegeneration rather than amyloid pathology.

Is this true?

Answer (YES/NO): YES